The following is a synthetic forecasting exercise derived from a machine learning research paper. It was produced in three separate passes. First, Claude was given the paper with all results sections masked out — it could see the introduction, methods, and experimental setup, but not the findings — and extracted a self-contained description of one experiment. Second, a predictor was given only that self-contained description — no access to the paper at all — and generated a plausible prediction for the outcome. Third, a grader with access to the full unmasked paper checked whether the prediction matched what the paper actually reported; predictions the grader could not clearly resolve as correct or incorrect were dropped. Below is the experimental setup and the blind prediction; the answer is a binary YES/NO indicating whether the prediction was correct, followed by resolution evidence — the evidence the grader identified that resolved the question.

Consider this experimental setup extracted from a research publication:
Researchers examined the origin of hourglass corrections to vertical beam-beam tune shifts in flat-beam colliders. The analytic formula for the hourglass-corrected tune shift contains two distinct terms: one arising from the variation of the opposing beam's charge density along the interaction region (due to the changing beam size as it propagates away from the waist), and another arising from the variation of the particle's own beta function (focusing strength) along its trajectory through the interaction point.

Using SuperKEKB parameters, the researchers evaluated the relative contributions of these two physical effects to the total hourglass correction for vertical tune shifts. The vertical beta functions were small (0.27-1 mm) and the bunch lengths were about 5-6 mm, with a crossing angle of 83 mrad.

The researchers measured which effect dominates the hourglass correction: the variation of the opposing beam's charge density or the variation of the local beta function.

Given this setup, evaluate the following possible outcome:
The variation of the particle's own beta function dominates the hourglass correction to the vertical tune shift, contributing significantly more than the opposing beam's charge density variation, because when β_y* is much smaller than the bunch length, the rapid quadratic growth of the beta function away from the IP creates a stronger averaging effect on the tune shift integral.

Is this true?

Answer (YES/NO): NO